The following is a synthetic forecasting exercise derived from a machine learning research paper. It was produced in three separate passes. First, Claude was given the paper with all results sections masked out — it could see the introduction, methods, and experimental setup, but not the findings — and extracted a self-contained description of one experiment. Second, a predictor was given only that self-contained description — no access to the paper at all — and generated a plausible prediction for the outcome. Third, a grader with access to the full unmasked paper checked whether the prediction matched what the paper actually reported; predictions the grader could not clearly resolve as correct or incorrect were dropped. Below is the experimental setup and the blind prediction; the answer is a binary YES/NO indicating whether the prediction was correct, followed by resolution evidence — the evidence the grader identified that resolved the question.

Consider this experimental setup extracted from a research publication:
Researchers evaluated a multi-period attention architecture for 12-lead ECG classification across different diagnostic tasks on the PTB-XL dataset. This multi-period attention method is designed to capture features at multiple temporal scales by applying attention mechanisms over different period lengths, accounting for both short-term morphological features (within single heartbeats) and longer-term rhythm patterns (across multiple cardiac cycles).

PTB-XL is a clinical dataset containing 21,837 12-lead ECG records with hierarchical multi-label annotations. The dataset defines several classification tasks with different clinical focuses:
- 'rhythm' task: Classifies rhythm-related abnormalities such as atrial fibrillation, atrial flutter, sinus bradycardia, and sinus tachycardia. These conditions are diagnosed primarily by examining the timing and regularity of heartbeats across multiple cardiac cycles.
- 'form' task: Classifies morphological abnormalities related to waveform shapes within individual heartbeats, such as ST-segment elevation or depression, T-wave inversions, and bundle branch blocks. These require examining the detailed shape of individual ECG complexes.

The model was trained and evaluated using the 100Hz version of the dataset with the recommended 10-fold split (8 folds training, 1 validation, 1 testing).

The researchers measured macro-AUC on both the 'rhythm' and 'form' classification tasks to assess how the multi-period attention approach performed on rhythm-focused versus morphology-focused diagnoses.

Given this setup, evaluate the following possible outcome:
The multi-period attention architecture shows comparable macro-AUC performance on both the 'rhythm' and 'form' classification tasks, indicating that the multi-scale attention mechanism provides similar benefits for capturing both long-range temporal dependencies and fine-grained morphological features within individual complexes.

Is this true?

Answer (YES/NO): NO